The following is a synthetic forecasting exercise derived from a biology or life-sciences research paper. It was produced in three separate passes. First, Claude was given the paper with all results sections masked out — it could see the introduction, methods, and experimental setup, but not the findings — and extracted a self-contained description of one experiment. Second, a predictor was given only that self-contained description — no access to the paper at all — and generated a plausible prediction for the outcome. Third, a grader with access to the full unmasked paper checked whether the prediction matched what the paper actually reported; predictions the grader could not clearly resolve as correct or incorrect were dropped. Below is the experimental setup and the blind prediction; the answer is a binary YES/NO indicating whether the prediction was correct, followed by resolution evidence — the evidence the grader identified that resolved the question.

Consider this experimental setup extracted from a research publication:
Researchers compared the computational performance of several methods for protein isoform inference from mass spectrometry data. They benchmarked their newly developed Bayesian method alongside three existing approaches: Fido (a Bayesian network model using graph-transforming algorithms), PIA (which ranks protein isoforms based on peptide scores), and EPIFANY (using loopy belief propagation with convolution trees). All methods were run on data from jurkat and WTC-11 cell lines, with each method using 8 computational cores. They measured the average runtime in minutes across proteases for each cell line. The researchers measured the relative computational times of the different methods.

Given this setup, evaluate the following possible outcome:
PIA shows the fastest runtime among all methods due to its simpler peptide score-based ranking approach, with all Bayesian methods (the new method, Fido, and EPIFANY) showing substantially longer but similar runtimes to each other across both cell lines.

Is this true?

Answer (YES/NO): NO